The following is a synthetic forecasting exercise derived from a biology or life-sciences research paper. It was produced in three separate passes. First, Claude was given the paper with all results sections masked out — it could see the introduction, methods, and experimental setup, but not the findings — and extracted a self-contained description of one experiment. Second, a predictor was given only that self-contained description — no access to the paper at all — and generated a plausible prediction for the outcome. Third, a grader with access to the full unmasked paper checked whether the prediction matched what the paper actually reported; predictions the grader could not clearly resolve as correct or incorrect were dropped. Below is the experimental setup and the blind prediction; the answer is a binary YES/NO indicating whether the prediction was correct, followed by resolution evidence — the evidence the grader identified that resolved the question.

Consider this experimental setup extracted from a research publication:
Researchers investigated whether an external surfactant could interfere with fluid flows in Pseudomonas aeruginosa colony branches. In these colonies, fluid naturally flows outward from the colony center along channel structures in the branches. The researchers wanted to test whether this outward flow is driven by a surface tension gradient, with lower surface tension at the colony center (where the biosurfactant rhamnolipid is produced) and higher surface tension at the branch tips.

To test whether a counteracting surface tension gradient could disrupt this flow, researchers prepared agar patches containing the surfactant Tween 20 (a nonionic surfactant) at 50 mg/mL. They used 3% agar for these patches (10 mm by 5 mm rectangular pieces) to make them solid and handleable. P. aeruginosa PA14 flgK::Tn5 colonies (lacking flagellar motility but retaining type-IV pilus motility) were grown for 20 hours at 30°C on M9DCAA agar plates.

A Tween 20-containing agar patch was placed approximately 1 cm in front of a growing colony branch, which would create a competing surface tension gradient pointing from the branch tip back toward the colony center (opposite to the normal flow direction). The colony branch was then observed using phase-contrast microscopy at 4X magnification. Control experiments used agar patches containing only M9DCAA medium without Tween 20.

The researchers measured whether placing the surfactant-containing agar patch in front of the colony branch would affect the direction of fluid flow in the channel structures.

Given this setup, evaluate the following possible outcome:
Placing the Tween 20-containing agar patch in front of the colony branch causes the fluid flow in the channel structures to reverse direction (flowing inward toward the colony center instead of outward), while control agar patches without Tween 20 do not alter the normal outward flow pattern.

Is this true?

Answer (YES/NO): NO